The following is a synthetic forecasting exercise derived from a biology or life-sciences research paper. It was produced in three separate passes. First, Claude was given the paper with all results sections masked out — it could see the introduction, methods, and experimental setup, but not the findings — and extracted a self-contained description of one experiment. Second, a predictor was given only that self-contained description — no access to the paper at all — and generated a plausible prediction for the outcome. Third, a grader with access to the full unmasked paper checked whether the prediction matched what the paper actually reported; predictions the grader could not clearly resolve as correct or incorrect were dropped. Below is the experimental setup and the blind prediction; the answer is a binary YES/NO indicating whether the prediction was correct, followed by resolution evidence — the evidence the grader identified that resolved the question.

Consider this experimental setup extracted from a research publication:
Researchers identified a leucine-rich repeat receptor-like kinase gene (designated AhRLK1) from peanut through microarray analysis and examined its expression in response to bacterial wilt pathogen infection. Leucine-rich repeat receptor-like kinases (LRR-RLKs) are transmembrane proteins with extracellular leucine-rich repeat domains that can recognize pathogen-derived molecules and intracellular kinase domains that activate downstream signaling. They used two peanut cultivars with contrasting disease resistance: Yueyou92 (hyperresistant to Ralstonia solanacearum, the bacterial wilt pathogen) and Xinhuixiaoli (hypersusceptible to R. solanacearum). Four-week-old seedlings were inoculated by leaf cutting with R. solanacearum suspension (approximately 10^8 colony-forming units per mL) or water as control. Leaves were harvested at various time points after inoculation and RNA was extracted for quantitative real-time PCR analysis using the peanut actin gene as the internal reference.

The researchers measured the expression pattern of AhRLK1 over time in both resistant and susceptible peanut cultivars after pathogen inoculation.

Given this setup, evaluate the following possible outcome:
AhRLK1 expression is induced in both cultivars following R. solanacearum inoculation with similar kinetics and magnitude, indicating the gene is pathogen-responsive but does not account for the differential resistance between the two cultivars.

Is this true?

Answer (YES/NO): NO